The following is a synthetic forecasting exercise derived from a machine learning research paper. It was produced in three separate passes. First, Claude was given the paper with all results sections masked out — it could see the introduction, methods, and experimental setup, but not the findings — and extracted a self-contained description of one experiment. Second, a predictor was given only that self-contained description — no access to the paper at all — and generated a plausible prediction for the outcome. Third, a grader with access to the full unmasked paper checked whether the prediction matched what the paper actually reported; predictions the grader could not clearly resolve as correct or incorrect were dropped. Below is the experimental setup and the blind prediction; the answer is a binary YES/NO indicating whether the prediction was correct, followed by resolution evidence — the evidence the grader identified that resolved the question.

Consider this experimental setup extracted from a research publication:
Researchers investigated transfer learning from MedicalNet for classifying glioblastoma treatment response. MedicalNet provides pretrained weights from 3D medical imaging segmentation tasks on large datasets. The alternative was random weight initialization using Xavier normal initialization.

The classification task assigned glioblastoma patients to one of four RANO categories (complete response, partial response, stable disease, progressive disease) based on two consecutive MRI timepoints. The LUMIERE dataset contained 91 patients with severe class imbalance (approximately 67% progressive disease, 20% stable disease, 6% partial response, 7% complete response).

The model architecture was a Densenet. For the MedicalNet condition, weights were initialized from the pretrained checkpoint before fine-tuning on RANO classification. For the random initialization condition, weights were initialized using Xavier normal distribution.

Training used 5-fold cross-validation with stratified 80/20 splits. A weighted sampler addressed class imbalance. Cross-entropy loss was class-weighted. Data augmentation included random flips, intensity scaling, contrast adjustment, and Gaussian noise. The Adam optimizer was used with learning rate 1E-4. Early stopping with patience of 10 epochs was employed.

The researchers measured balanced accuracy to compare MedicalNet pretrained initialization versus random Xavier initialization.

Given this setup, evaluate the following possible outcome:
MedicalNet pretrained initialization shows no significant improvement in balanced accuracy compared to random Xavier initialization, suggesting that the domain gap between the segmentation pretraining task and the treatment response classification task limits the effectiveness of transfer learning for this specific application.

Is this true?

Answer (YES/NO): NO